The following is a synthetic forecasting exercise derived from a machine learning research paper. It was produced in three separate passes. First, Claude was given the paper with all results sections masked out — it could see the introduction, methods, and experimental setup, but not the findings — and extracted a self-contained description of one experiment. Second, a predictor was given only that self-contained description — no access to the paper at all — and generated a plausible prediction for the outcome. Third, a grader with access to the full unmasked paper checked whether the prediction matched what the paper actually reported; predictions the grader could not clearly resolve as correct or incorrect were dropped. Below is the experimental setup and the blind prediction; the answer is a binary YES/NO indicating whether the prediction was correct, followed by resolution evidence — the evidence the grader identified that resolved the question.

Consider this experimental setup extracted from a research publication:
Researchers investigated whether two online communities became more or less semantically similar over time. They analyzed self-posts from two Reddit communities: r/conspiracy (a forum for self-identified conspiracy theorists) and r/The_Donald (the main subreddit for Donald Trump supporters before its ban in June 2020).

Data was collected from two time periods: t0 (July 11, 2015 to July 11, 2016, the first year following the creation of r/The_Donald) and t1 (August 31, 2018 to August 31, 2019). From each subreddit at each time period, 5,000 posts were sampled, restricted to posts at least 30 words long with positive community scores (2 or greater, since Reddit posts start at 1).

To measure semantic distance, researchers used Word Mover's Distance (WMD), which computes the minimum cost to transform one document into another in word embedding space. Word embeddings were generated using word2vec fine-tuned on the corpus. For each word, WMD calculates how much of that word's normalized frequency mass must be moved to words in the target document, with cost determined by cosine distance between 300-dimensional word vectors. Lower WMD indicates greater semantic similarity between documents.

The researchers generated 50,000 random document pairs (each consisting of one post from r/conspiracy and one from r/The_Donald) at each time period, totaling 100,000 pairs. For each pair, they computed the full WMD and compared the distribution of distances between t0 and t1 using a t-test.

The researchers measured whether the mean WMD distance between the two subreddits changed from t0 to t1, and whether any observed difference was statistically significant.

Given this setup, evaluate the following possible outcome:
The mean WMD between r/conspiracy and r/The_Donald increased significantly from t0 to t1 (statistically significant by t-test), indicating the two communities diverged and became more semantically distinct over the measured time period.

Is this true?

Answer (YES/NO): NO